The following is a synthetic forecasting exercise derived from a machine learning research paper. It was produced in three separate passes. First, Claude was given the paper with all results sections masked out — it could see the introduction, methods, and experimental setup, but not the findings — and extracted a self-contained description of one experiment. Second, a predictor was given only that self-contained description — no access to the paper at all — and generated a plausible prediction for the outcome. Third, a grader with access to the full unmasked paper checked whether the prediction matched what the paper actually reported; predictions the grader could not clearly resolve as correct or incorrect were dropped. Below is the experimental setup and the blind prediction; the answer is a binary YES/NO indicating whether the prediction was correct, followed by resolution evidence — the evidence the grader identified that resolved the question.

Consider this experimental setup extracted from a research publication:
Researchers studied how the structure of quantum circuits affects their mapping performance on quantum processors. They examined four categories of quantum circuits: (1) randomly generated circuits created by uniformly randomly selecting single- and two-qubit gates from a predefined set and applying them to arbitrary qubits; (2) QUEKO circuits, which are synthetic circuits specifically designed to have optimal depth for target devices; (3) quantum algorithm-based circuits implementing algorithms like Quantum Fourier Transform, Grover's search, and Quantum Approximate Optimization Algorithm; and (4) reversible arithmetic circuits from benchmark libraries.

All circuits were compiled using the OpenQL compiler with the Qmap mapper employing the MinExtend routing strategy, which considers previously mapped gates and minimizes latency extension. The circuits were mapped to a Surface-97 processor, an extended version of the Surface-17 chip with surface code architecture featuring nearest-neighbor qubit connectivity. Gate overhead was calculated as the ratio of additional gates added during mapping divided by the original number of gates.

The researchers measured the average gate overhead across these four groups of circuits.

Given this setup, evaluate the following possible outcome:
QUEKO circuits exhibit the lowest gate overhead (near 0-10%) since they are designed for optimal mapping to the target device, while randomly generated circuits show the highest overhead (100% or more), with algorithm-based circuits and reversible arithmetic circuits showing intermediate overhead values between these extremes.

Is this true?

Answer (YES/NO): NO